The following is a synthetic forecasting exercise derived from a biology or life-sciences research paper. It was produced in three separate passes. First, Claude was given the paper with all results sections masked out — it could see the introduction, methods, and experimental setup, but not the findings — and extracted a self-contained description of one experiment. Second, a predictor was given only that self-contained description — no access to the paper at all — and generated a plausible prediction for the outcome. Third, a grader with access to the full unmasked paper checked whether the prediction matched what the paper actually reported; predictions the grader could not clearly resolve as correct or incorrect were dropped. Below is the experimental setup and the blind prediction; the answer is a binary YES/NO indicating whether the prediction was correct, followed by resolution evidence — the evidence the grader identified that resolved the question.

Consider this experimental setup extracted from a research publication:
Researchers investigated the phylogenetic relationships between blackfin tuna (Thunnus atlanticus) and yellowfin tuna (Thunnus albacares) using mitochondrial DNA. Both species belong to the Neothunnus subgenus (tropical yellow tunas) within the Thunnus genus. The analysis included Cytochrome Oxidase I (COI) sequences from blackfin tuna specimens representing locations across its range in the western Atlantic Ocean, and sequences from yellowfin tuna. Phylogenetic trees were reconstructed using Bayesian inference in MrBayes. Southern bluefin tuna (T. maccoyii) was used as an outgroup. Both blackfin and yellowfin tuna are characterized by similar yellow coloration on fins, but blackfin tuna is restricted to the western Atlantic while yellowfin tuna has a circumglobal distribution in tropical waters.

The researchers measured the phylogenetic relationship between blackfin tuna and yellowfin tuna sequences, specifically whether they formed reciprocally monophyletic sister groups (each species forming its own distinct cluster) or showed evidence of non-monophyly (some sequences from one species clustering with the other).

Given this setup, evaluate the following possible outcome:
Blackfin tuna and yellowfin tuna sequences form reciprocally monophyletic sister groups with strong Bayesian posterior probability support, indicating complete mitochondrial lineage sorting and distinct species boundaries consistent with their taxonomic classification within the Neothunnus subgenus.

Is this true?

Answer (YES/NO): NO